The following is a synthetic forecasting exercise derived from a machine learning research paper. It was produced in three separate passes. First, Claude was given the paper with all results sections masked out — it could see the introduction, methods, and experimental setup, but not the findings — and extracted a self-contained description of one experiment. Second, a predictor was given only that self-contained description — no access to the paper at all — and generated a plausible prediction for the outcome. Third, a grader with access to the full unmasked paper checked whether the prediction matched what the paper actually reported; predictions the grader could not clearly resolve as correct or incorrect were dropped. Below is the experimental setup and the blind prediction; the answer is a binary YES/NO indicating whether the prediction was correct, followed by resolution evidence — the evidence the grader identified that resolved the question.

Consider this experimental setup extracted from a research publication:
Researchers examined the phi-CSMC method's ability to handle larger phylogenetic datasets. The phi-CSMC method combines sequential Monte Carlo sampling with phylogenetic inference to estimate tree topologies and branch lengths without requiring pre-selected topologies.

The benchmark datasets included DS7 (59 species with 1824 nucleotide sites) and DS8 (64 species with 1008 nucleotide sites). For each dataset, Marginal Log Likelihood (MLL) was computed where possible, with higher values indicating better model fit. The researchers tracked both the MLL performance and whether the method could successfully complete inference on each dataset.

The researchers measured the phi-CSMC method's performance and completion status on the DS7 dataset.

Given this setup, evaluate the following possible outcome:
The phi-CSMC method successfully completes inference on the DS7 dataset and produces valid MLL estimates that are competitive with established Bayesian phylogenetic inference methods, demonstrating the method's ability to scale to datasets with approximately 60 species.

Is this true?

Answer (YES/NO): NO